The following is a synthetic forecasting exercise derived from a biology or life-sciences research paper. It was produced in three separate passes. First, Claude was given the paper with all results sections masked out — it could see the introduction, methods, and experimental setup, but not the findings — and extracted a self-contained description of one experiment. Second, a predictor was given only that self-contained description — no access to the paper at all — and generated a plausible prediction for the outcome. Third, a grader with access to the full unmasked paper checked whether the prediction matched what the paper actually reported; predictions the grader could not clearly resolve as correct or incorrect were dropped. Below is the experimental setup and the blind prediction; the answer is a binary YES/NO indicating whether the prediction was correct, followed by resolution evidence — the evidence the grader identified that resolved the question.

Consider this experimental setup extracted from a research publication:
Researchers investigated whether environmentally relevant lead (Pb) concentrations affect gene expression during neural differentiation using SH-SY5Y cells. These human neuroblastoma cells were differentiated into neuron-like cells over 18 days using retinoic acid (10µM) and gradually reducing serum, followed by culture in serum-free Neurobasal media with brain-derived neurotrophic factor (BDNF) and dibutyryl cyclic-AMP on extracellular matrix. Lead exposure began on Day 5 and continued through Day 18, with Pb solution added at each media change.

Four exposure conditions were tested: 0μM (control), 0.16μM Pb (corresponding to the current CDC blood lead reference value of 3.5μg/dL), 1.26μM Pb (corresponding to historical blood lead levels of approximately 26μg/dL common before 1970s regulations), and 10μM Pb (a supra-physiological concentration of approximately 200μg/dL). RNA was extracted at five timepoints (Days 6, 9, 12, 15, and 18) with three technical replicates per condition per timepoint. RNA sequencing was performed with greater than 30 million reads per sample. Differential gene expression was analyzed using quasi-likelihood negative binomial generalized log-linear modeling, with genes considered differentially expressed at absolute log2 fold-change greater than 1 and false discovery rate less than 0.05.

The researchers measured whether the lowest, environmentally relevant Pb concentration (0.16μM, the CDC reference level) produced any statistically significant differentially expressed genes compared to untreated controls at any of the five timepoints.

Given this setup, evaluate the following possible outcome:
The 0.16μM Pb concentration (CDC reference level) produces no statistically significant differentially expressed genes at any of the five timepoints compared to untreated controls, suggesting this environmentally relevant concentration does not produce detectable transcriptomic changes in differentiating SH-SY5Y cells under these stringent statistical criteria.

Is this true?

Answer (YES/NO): NO